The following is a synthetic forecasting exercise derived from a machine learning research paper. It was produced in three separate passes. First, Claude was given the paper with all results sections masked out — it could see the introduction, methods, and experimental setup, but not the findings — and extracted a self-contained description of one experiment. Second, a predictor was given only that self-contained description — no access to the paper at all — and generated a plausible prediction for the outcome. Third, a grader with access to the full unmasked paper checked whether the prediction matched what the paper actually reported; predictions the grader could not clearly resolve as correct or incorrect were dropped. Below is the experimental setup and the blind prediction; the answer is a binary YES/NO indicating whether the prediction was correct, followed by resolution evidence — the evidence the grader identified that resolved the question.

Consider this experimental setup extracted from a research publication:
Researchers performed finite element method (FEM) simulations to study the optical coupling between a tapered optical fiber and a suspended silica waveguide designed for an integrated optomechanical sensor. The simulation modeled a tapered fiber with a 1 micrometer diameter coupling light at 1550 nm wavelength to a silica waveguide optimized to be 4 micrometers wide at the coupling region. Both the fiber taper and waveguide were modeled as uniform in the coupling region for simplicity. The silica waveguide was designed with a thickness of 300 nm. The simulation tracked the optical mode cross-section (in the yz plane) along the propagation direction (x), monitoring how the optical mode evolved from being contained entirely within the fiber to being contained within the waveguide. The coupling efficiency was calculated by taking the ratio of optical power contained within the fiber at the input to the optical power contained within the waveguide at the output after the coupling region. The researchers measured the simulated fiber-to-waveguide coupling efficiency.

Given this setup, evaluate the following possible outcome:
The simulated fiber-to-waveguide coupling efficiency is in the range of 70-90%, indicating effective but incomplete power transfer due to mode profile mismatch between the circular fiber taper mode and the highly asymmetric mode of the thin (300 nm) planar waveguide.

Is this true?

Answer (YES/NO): NO